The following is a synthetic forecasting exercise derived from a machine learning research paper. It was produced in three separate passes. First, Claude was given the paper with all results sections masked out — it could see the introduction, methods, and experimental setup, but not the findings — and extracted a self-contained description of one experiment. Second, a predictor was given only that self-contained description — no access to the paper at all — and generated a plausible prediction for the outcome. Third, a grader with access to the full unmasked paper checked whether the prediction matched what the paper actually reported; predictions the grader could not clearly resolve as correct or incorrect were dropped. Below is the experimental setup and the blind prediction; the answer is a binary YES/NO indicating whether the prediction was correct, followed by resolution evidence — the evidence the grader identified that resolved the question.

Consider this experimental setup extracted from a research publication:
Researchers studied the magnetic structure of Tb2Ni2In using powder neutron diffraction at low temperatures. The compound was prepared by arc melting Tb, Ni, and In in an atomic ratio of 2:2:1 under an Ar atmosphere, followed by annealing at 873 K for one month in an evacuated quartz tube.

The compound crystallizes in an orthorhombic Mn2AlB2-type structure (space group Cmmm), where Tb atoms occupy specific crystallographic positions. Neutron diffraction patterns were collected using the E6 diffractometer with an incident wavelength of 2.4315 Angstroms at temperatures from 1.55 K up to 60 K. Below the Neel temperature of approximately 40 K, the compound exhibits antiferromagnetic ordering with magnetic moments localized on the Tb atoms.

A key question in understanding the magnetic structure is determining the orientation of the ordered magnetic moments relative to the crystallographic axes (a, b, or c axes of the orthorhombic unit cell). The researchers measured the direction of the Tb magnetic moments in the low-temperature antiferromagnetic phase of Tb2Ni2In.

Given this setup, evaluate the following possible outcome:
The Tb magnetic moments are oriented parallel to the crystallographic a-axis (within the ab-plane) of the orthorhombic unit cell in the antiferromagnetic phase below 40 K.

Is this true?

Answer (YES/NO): NO